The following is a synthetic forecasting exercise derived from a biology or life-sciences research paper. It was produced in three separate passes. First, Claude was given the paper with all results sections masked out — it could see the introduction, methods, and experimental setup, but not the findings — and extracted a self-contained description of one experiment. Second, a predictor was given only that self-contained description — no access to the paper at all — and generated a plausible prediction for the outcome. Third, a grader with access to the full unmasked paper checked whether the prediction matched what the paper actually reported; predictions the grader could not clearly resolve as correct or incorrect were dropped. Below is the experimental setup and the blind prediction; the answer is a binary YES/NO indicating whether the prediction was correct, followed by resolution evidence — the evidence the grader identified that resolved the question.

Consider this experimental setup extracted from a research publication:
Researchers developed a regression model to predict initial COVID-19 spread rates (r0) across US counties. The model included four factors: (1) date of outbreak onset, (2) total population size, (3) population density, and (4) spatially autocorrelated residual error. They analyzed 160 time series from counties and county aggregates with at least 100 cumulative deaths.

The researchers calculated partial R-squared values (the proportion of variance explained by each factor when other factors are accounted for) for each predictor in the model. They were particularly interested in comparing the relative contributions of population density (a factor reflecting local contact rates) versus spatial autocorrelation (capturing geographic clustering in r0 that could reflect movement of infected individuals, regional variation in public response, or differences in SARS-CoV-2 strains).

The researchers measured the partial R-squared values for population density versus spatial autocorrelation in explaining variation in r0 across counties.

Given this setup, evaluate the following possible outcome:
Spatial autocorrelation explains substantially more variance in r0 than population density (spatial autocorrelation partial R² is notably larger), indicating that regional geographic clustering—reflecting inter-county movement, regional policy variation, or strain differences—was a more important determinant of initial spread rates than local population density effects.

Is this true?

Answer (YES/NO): YES